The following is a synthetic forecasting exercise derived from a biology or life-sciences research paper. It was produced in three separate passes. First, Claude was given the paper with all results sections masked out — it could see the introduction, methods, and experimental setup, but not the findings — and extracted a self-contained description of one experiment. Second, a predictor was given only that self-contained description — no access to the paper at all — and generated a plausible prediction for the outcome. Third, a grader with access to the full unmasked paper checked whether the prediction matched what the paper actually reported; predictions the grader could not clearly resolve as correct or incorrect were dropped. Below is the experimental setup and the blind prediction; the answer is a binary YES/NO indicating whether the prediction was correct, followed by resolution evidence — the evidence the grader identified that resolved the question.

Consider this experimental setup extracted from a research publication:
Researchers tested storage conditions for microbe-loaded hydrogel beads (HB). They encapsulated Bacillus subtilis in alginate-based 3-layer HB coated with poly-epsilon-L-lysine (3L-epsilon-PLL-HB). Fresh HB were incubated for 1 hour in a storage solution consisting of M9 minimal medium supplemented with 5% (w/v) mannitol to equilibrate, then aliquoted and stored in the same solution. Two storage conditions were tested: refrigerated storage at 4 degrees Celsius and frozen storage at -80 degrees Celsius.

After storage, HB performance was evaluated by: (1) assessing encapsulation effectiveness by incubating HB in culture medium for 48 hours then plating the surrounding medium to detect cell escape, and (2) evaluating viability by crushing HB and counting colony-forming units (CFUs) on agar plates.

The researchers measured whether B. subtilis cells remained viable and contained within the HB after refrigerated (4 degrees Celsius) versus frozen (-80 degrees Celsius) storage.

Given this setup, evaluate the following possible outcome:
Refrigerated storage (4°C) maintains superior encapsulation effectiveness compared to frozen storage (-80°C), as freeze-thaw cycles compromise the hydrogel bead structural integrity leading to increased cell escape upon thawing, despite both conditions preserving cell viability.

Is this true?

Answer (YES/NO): NO